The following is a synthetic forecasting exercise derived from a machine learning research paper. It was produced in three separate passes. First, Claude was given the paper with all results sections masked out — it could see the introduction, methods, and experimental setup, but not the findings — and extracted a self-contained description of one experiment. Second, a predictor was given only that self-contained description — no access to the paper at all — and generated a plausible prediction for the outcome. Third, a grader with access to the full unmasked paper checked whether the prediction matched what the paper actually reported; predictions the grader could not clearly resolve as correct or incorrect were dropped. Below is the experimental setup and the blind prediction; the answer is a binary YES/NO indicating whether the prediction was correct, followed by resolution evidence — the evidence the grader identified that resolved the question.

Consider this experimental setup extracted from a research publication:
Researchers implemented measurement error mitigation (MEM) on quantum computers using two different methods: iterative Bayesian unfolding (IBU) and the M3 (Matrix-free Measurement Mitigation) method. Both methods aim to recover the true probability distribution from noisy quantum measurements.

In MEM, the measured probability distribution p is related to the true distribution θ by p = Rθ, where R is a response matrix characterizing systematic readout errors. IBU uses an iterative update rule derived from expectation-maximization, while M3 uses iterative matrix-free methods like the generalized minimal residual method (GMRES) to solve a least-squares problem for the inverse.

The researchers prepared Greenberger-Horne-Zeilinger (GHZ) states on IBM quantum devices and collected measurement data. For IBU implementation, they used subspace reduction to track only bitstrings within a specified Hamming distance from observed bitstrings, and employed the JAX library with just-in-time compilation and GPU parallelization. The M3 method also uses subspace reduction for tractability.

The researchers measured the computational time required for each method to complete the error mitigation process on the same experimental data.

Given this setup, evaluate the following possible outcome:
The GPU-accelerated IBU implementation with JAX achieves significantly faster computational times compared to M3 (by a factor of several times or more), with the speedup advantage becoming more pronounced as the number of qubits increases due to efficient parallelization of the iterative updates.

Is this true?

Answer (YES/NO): NO